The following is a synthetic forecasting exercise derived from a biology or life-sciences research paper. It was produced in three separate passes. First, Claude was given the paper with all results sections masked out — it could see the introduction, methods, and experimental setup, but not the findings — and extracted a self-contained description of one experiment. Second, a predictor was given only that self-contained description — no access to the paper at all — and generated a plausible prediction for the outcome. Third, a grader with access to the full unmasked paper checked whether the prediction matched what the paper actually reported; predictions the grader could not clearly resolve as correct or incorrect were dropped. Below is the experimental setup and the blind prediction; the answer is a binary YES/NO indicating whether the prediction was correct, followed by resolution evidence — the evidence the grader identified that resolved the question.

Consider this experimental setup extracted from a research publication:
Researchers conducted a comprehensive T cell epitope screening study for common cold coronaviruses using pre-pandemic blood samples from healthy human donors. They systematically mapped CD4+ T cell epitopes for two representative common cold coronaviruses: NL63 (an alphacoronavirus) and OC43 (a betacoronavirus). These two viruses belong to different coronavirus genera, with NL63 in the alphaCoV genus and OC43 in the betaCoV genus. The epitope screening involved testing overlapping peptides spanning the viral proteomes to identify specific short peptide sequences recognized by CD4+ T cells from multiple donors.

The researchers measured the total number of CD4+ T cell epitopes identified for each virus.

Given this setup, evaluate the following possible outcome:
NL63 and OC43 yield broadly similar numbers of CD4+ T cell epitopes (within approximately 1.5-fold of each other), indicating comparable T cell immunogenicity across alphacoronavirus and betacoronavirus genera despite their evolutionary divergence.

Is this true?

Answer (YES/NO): YES